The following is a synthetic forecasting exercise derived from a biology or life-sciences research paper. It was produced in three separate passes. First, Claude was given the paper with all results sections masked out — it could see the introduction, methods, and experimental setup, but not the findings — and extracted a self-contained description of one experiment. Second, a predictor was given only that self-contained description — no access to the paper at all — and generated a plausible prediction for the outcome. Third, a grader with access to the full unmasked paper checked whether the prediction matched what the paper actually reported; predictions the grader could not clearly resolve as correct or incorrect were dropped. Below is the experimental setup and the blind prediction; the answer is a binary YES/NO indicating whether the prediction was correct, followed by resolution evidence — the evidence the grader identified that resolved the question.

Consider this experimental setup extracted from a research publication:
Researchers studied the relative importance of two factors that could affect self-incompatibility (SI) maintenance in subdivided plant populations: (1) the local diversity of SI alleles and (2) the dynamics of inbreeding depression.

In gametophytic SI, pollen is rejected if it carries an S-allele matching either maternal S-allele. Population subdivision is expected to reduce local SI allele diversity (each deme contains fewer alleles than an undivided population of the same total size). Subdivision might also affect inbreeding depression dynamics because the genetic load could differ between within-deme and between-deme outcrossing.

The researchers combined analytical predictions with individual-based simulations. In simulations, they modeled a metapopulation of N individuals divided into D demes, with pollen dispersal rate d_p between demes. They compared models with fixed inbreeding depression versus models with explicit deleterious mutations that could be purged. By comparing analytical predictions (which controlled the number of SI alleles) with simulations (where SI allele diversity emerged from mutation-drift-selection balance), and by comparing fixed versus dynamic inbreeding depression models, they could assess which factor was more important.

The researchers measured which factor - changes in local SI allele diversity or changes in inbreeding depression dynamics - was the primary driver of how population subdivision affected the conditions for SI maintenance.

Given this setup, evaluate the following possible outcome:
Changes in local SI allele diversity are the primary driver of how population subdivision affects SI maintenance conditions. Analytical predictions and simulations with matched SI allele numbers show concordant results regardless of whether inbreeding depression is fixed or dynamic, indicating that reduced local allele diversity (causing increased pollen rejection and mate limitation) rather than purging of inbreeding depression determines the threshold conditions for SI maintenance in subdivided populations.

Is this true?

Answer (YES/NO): YES